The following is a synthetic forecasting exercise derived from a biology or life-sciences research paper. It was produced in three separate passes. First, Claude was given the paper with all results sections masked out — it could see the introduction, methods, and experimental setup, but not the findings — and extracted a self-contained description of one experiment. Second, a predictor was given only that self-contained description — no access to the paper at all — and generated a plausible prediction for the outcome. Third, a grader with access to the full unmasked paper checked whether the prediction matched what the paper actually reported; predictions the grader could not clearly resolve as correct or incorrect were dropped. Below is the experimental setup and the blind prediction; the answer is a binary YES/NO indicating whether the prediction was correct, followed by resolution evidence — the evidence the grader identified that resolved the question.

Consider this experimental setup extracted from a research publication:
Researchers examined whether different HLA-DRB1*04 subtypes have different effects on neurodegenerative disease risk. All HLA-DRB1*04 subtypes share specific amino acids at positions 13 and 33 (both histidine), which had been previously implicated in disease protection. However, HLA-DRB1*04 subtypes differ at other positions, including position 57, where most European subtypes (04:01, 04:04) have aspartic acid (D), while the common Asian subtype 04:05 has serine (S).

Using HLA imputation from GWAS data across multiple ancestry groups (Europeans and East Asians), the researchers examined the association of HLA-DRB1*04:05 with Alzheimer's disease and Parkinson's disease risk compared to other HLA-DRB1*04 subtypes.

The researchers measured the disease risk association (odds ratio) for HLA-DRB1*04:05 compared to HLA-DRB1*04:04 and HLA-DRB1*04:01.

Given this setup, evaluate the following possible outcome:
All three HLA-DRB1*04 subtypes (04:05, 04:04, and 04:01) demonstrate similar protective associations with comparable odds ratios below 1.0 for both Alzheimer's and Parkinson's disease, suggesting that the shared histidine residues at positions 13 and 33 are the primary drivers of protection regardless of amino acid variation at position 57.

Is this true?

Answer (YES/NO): NO